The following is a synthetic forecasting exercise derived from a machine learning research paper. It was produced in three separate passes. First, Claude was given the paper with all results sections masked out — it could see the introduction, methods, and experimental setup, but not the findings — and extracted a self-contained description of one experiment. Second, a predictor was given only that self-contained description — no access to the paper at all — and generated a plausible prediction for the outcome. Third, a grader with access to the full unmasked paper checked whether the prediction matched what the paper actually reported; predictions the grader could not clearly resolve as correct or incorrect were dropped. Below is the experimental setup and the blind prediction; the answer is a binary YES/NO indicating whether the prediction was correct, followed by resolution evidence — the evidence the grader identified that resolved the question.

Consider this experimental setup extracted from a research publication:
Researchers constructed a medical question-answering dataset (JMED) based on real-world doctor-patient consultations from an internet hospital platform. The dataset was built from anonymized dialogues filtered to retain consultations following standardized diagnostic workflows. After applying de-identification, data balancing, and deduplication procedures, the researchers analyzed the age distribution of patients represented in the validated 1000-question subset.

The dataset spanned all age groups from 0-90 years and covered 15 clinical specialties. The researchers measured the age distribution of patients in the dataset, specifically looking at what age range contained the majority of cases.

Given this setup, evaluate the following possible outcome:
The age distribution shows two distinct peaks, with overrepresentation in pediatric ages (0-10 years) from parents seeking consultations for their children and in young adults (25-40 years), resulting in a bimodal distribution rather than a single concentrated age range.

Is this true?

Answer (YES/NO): NO